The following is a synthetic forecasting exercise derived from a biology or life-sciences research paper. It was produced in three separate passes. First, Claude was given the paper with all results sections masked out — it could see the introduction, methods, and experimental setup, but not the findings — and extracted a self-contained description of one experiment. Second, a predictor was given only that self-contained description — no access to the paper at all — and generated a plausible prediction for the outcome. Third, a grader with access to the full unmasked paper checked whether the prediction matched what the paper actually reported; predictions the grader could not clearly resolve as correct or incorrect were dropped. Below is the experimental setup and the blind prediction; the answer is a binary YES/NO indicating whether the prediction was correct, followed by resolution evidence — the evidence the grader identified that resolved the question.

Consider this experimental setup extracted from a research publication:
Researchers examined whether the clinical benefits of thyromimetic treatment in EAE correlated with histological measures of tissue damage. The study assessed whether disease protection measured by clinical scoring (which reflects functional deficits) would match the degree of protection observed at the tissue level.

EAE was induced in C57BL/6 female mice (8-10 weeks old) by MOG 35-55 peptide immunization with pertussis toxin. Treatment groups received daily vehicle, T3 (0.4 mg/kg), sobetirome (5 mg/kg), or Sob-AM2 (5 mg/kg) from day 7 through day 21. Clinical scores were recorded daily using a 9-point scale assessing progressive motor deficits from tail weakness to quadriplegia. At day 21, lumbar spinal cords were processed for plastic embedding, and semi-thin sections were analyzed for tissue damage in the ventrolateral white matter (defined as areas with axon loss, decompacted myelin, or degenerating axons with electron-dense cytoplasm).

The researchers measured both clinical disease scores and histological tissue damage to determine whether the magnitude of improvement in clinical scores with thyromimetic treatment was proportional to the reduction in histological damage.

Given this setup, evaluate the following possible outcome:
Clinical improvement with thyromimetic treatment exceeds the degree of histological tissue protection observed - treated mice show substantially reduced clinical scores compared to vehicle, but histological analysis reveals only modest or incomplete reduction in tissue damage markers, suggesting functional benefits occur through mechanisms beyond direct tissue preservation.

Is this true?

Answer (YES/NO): NO